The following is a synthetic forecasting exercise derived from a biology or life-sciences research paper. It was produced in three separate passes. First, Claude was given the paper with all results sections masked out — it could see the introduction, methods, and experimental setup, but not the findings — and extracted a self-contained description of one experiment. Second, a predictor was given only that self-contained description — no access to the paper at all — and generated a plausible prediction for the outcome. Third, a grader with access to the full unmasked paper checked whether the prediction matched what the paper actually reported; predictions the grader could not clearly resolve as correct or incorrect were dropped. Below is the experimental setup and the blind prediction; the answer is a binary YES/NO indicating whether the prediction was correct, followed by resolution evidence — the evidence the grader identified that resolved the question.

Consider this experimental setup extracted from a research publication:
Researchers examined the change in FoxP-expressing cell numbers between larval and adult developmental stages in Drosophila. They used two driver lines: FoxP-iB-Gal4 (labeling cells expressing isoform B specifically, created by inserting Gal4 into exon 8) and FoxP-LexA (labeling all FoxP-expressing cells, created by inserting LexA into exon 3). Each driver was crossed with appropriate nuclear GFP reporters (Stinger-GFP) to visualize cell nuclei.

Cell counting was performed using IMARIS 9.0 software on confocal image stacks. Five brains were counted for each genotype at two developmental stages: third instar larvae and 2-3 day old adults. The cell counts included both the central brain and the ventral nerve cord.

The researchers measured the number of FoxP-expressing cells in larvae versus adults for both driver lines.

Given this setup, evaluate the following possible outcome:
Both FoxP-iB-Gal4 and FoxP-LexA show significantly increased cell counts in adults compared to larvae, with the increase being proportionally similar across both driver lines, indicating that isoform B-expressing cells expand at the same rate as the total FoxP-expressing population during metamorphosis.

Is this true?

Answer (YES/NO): YES